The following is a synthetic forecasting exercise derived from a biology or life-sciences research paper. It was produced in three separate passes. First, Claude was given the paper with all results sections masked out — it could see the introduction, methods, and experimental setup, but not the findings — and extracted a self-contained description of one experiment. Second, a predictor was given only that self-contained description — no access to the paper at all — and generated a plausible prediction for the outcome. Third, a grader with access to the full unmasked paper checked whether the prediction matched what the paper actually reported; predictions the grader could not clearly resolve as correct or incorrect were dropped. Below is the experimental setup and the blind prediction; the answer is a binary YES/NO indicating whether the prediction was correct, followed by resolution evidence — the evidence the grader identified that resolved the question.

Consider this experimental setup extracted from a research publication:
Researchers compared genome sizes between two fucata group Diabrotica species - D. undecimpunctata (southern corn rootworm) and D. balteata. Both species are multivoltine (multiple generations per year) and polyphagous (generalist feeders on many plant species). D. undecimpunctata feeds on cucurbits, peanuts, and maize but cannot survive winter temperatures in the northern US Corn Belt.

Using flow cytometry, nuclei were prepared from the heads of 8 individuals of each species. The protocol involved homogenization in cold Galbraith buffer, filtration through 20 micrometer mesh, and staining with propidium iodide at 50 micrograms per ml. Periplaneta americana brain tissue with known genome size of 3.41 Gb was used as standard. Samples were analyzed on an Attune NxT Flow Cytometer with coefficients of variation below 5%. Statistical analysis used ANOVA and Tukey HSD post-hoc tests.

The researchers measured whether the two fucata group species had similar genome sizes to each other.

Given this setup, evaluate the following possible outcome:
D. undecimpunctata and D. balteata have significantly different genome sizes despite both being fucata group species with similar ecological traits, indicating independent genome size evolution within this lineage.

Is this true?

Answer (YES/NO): NO